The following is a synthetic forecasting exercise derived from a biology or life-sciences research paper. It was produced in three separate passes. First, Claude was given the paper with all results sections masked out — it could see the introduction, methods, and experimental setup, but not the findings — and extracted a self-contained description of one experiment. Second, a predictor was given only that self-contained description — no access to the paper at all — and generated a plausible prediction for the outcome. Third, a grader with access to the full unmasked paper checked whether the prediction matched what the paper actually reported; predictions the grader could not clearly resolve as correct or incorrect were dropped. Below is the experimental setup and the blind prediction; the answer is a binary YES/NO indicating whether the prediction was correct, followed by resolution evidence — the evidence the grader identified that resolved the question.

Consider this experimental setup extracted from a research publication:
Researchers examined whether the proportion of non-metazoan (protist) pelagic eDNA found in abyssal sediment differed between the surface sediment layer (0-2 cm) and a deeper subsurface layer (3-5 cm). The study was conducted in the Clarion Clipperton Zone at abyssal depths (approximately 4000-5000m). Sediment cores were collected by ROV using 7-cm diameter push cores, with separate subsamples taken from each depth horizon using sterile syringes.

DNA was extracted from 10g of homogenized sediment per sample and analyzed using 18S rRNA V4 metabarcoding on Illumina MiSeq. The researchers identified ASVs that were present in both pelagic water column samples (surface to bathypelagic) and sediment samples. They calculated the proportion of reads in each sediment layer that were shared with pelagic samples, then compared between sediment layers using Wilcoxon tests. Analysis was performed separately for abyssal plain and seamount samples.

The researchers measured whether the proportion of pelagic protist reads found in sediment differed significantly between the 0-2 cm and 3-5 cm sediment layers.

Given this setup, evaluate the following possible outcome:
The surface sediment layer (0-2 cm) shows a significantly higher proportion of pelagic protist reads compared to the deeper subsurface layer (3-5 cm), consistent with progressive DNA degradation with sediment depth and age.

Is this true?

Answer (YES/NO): YES